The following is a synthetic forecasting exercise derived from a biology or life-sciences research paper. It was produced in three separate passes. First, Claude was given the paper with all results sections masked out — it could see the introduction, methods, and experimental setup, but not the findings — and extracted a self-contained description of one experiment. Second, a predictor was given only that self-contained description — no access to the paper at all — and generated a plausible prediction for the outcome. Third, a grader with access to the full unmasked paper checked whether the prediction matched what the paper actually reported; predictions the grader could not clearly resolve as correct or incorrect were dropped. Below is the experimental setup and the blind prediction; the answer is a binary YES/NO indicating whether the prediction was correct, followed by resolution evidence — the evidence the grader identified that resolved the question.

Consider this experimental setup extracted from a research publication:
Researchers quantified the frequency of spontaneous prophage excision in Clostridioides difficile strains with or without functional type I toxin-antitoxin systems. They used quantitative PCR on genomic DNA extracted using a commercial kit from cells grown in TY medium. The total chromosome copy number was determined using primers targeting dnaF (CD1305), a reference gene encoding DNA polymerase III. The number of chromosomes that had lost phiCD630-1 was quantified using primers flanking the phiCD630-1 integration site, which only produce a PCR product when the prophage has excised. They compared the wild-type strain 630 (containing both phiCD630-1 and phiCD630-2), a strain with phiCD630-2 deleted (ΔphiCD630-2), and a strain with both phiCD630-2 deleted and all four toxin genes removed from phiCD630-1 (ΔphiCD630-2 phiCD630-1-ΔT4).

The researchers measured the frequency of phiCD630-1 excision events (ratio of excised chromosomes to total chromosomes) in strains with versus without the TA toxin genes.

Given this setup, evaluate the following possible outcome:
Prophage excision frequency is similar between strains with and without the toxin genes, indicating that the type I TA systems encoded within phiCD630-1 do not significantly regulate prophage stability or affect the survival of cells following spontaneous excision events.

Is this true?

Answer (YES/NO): NO